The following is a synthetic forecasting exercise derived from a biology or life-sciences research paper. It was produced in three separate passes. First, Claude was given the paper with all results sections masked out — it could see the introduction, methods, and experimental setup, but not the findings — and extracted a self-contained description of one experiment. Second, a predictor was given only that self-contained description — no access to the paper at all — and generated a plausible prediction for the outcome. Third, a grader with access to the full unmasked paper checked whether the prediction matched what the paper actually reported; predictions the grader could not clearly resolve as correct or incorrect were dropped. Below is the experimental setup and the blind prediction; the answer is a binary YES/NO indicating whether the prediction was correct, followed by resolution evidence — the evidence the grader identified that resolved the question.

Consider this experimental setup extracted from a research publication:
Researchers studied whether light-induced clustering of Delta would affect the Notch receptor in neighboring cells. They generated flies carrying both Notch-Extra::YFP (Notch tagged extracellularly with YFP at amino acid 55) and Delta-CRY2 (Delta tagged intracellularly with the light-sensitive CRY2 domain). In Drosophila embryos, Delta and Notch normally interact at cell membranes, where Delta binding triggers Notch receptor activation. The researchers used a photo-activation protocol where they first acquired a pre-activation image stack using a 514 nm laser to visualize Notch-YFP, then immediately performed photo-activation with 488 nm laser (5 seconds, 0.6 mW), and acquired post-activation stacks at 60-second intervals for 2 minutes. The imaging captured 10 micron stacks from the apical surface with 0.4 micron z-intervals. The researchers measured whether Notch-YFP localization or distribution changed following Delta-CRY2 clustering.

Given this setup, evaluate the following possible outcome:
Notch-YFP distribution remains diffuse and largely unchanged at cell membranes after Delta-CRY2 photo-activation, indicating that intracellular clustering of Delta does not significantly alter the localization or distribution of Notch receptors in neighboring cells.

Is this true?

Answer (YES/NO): NO